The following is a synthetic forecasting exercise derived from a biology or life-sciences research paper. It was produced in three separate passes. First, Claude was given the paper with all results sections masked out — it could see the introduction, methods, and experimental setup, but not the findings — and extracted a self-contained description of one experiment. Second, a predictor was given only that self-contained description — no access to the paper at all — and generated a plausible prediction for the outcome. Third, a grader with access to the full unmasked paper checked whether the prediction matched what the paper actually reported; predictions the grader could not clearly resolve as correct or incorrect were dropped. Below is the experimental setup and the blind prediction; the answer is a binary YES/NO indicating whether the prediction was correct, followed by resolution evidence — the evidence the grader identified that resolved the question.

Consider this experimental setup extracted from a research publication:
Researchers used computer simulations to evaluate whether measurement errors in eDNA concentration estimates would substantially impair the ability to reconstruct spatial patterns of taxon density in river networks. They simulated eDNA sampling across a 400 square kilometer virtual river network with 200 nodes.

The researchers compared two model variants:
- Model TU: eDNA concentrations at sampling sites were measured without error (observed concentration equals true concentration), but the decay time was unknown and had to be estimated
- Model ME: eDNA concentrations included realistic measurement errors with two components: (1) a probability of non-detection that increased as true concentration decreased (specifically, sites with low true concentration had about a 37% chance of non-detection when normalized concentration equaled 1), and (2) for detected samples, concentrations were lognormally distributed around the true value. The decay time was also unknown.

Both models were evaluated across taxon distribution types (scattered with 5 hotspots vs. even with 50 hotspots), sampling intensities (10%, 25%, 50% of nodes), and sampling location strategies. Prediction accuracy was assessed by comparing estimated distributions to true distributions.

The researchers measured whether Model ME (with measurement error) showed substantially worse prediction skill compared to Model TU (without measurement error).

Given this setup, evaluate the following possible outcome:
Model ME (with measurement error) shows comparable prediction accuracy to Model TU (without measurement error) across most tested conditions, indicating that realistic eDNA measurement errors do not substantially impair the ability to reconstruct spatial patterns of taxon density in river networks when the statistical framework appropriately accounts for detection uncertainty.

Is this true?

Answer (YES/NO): NO